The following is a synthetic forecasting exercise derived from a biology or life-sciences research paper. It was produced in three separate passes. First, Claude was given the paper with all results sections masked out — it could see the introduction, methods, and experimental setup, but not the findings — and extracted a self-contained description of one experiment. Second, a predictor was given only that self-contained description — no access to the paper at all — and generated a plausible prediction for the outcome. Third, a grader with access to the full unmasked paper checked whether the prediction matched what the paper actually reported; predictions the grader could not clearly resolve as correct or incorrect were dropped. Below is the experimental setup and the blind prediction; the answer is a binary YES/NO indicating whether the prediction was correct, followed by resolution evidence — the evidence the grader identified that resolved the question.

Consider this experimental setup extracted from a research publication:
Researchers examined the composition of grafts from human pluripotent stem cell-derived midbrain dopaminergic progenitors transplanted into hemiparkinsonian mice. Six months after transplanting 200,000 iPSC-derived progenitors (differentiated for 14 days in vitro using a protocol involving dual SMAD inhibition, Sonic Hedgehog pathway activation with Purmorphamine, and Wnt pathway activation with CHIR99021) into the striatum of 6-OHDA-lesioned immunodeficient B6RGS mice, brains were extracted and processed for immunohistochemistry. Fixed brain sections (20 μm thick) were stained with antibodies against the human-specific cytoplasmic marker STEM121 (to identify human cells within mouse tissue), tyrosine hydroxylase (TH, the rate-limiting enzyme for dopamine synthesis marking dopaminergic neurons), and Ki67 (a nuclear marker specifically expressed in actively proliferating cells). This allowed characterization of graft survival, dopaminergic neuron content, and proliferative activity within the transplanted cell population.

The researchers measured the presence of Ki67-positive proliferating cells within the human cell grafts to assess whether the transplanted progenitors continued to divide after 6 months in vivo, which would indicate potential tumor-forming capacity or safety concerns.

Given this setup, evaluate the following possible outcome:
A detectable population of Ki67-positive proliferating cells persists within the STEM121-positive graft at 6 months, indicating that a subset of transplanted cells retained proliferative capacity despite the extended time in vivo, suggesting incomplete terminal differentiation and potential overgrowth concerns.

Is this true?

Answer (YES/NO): NO